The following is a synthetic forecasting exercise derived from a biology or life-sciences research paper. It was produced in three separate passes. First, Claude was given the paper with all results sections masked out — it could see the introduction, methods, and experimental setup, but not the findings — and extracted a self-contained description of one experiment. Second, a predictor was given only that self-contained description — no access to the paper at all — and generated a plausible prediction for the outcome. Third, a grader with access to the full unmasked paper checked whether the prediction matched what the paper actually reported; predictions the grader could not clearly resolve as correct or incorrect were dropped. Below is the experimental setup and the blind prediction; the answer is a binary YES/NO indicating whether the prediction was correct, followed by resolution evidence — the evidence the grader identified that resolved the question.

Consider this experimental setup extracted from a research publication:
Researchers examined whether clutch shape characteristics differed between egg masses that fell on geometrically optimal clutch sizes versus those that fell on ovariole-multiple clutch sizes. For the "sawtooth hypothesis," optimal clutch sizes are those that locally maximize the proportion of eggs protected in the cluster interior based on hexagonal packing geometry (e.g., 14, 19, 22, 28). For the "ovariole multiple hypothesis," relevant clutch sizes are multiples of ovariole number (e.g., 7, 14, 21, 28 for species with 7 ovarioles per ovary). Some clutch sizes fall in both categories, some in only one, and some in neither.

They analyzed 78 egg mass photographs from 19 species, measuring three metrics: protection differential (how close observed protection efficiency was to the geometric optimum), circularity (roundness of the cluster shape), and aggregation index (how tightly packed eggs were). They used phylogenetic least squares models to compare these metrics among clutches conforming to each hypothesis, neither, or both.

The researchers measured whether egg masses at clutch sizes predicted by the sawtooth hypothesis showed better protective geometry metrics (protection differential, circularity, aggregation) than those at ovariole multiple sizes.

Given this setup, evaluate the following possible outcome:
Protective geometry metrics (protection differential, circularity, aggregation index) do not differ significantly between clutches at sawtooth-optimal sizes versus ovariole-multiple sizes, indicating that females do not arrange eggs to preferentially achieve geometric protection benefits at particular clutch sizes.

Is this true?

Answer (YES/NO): NO